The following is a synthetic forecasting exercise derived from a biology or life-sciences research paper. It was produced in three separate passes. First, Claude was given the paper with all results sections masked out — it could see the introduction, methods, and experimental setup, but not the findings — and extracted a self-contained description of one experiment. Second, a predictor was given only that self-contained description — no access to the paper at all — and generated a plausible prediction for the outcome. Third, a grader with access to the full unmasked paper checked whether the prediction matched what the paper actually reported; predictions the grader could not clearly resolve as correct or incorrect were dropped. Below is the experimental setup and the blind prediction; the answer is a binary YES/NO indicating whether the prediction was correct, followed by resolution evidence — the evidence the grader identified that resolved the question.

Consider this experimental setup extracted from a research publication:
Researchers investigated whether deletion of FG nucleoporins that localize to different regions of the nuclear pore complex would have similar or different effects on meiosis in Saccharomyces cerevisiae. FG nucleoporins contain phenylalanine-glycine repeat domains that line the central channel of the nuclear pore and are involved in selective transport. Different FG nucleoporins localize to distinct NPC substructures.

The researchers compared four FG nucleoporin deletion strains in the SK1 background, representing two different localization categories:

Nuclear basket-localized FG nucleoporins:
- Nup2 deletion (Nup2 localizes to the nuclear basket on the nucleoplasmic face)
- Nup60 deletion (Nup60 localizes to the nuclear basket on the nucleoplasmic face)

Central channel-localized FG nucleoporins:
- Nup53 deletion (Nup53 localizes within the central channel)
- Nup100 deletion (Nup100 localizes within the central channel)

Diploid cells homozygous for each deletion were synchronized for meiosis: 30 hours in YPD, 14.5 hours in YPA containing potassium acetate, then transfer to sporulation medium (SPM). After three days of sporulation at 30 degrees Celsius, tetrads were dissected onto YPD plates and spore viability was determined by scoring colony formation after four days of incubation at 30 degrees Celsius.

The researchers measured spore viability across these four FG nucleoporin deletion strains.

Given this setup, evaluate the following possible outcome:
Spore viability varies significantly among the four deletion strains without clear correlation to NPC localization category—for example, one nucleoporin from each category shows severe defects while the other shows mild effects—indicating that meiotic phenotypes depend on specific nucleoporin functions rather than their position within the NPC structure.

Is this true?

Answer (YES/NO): NO